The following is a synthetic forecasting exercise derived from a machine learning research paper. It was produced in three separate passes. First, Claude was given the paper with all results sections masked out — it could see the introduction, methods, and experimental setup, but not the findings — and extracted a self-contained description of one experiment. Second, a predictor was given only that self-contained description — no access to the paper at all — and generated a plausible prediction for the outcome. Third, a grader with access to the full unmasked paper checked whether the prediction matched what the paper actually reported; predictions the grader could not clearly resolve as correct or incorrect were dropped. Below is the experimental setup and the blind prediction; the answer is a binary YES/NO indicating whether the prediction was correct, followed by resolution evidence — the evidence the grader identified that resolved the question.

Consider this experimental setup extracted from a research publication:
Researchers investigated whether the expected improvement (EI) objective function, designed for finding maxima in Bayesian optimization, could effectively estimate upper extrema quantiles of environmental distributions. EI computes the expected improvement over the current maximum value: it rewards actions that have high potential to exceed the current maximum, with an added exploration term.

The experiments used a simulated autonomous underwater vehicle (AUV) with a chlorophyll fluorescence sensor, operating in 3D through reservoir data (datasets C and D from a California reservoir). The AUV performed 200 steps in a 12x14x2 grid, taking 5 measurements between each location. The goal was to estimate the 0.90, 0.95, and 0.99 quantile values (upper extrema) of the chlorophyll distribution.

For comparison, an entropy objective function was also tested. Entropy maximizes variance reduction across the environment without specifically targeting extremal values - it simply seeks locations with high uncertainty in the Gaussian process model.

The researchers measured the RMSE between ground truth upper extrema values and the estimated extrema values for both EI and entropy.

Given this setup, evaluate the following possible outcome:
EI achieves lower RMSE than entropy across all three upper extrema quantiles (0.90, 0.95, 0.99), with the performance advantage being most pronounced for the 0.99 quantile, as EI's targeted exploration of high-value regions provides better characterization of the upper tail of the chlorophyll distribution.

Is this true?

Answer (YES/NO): NO